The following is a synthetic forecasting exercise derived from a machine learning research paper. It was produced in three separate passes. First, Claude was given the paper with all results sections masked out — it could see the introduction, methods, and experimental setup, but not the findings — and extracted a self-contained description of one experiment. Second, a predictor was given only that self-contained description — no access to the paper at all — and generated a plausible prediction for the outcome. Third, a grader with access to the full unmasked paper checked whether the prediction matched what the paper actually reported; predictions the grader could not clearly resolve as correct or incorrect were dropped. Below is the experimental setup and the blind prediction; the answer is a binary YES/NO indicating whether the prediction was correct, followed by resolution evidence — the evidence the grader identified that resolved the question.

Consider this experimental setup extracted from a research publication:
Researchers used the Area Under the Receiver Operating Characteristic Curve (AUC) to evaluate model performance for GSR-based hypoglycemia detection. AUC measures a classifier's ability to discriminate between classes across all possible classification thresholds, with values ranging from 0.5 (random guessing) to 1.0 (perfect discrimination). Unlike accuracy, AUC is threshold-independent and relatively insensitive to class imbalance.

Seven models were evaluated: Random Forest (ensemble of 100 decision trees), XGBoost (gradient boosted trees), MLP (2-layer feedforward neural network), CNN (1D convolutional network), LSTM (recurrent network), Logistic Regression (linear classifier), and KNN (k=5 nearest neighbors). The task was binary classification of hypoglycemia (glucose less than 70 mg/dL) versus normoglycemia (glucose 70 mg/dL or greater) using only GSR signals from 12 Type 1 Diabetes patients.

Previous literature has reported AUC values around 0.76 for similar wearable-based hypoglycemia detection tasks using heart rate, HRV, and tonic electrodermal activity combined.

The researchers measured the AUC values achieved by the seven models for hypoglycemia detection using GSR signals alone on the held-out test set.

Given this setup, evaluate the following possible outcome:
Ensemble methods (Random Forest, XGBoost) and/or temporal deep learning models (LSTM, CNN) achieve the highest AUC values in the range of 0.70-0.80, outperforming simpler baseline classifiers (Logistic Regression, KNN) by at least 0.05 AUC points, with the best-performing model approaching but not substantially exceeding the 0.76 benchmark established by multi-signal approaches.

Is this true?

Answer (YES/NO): NO